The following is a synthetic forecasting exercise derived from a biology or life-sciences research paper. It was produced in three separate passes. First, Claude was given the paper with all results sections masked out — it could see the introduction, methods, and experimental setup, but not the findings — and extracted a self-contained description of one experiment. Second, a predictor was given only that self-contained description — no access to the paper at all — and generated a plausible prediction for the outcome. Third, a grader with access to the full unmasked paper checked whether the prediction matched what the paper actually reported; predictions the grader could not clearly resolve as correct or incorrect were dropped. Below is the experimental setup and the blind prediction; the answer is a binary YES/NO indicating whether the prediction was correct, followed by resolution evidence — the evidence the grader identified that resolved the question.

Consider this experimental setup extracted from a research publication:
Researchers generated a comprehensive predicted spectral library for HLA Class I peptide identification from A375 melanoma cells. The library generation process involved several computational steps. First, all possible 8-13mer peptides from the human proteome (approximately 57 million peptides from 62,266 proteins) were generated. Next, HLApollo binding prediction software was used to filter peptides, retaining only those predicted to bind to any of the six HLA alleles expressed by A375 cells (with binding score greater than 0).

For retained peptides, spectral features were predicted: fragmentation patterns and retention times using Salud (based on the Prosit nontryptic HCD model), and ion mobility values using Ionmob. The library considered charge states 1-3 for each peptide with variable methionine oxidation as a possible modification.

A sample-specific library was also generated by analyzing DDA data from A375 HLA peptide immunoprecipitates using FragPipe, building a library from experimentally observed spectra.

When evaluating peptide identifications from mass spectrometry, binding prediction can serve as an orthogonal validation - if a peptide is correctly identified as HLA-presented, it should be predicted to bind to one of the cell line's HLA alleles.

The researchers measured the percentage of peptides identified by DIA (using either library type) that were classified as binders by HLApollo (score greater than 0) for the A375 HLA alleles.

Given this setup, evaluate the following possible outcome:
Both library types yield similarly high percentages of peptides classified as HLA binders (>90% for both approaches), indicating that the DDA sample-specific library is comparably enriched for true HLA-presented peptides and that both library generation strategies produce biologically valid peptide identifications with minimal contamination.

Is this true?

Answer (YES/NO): NO